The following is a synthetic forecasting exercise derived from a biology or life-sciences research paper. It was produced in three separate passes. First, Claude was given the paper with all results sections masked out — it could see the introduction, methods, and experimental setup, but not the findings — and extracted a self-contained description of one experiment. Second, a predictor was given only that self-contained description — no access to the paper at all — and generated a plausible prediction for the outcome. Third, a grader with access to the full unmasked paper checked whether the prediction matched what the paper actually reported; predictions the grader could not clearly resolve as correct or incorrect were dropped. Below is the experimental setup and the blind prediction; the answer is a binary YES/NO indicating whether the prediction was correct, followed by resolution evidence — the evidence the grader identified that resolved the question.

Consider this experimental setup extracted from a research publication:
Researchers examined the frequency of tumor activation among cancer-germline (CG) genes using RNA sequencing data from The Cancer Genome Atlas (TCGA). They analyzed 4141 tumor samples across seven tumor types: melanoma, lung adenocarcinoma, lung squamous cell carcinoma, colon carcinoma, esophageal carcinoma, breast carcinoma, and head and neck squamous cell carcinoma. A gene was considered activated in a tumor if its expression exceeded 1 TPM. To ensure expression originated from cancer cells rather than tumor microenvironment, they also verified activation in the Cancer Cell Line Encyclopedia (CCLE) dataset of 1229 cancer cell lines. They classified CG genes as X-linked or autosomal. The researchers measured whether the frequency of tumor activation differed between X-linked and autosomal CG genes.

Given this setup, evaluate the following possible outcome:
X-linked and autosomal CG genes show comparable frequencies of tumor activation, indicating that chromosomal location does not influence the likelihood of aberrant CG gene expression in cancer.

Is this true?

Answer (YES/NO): NO